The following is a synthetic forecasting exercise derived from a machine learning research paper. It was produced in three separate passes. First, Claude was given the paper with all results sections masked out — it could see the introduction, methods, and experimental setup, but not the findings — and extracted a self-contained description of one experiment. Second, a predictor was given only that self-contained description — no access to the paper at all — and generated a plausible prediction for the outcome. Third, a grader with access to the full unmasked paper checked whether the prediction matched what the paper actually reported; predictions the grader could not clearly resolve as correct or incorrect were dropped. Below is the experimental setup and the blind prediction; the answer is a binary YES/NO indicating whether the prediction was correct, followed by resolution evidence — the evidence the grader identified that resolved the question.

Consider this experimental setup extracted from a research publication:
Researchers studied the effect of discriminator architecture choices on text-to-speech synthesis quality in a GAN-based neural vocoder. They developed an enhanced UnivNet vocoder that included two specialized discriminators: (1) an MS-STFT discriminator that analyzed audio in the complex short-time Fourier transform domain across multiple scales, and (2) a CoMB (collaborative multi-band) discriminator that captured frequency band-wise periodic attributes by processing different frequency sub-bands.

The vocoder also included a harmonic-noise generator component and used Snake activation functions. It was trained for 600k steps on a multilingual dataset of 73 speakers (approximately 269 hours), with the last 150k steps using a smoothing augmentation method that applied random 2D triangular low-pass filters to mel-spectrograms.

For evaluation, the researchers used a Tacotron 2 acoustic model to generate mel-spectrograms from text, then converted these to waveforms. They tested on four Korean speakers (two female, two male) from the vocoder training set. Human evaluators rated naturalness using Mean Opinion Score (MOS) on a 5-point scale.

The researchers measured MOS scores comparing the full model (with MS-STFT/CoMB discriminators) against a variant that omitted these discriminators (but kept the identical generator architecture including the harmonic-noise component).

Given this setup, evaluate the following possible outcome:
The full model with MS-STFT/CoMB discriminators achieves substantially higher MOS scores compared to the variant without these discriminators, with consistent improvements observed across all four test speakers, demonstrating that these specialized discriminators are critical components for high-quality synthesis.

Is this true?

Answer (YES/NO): YES